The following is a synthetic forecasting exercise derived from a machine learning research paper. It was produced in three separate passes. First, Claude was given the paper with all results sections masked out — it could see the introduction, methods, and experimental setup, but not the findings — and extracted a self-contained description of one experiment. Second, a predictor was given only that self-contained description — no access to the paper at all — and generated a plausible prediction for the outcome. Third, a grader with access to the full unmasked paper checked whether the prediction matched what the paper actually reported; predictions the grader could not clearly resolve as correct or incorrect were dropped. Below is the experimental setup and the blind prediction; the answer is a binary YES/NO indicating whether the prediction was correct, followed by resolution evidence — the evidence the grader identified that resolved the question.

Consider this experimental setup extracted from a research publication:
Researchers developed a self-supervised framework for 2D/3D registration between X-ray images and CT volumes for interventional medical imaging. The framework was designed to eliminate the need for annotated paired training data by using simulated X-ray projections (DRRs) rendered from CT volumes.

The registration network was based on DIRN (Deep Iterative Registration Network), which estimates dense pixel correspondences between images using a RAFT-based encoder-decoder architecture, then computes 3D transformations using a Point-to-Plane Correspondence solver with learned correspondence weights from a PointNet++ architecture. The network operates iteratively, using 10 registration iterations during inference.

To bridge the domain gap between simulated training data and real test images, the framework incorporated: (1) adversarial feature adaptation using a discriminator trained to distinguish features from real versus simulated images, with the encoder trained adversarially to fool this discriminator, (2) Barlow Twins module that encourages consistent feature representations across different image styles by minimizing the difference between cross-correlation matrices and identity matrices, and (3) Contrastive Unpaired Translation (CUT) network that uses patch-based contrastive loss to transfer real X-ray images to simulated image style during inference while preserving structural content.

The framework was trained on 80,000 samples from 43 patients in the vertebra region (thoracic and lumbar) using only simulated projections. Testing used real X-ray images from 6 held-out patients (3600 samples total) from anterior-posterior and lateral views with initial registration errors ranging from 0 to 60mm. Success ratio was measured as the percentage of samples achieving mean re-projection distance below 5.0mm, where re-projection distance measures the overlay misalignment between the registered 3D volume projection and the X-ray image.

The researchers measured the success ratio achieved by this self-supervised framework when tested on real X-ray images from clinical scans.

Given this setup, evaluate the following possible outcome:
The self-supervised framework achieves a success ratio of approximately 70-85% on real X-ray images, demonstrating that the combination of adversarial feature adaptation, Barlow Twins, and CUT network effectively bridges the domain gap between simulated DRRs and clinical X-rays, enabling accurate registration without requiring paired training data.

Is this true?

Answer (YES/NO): NO